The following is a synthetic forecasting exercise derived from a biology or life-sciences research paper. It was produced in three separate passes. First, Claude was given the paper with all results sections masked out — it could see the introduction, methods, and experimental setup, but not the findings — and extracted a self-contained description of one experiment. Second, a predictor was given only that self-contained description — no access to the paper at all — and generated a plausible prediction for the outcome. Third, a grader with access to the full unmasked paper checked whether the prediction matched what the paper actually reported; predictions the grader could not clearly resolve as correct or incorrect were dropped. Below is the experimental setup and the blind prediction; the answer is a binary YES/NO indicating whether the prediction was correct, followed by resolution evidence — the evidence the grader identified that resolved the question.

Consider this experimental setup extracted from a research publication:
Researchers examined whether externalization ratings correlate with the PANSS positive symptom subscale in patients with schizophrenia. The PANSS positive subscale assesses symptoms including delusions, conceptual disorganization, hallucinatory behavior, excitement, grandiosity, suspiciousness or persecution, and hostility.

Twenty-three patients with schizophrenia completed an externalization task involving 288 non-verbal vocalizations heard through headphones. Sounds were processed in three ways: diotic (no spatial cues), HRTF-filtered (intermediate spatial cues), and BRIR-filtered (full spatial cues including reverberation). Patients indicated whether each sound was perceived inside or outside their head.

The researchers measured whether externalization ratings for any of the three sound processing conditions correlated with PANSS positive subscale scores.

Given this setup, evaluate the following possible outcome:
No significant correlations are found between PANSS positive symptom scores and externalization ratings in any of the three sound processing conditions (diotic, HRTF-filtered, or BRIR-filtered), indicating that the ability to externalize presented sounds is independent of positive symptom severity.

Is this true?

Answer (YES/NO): NO